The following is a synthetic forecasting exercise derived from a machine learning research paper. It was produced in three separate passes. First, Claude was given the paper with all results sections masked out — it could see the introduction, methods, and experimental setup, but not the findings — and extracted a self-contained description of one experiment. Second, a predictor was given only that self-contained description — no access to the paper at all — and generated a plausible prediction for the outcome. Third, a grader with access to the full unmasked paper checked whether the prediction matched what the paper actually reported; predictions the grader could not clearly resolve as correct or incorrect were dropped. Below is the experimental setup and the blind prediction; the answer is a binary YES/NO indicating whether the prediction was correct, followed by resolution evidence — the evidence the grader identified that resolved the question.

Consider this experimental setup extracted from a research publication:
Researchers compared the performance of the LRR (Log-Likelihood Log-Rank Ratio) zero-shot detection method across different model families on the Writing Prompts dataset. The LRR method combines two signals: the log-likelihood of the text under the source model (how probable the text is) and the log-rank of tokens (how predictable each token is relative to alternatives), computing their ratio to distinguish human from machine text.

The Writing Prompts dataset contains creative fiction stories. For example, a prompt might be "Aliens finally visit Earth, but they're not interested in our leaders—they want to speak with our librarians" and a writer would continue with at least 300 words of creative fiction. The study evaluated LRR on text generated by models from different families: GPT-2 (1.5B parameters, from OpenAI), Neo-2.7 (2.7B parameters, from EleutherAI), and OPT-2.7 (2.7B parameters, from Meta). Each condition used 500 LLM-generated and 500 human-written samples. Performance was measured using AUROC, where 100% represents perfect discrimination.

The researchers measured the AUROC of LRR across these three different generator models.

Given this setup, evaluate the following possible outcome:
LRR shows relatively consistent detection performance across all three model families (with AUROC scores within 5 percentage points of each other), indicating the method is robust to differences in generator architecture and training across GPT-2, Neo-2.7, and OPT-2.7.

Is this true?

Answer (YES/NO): NO